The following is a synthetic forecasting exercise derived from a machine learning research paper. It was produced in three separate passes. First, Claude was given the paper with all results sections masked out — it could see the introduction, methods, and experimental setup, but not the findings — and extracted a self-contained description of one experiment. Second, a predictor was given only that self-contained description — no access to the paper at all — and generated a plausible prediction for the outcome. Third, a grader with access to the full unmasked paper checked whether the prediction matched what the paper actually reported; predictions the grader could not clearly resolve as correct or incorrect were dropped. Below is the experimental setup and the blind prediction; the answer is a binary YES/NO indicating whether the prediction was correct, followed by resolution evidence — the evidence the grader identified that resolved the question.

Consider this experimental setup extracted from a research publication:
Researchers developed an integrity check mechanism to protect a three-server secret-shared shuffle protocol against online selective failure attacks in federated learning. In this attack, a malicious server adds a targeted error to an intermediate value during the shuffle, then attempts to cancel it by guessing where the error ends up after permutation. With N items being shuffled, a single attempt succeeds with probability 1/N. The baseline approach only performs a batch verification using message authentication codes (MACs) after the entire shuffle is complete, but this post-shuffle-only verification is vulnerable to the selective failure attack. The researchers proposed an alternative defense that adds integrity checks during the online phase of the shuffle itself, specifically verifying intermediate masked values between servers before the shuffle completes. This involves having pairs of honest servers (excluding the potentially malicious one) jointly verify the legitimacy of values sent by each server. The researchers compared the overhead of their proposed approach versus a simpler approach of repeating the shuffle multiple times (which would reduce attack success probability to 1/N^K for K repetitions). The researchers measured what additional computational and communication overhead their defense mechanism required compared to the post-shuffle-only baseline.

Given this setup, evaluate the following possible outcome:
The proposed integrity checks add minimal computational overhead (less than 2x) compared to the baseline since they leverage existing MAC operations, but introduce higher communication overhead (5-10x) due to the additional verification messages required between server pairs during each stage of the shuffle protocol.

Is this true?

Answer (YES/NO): NO